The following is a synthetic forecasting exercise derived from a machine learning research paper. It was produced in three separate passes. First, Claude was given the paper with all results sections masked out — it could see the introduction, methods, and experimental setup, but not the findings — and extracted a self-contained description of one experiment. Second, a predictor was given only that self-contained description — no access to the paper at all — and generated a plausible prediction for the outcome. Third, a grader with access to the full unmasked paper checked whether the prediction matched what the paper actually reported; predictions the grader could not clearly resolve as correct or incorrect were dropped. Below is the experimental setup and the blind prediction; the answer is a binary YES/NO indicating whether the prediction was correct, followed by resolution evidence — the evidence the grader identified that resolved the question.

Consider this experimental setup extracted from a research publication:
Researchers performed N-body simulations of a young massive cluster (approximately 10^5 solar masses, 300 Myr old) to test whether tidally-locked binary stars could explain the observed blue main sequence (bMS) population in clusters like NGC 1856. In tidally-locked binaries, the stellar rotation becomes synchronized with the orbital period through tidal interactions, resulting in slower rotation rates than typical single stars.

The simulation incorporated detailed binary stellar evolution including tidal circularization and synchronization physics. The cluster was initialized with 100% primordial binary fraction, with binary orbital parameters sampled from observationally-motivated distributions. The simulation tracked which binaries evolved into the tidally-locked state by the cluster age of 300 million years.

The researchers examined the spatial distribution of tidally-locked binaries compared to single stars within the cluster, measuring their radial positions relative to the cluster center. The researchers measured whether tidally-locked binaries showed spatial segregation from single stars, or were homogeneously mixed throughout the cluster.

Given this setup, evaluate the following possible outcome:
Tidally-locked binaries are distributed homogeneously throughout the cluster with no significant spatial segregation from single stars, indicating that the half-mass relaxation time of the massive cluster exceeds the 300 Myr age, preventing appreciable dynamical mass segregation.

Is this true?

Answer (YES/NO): YES